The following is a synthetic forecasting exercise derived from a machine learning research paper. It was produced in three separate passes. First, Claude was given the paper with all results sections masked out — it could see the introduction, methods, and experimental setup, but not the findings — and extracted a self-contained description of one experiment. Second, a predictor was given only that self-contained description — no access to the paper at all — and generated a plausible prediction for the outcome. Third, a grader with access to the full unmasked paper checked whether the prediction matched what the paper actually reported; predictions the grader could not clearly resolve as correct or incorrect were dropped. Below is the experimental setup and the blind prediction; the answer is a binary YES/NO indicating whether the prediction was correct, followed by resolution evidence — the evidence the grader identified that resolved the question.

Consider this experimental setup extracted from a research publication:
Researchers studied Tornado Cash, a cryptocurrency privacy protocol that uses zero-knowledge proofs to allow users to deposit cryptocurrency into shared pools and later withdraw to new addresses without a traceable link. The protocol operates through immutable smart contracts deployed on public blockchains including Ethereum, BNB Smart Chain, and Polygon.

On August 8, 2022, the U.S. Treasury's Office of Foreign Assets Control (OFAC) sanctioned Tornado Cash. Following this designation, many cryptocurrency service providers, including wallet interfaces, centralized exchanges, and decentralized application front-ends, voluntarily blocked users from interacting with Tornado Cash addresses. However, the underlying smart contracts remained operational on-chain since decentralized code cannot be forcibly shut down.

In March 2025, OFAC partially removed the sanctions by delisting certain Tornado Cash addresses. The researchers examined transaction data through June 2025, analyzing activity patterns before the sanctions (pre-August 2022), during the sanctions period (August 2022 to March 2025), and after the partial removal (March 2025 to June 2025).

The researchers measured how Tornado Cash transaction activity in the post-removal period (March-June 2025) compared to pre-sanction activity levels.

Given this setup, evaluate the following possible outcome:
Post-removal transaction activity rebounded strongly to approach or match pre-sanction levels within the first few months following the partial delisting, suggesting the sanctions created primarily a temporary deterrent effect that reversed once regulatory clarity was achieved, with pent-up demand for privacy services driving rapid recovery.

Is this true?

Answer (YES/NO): NO